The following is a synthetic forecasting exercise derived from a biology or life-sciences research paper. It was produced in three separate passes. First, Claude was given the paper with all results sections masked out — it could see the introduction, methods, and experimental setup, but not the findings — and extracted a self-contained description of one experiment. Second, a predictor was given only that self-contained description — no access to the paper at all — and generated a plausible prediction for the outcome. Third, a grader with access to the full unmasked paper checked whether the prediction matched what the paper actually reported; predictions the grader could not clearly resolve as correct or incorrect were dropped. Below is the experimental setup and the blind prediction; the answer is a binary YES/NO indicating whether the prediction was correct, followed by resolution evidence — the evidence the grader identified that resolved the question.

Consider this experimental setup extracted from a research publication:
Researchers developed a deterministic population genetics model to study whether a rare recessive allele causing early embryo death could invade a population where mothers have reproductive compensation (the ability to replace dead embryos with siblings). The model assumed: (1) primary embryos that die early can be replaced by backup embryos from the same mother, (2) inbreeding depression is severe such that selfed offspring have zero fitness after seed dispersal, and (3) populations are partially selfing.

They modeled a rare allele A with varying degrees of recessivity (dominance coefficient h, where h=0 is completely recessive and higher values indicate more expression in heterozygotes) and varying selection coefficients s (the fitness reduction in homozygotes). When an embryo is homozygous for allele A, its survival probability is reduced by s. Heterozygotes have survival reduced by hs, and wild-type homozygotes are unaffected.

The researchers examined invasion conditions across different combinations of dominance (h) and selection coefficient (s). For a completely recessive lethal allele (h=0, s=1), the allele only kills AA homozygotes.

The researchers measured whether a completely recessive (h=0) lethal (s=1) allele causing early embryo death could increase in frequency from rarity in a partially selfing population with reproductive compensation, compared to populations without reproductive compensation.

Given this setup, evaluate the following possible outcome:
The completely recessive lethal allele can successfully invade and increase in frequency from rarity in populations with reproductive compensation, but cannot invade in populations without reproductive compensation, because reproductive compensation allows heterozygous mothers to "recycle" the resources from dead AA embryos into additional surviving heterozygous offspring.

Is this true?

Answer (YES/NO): YES